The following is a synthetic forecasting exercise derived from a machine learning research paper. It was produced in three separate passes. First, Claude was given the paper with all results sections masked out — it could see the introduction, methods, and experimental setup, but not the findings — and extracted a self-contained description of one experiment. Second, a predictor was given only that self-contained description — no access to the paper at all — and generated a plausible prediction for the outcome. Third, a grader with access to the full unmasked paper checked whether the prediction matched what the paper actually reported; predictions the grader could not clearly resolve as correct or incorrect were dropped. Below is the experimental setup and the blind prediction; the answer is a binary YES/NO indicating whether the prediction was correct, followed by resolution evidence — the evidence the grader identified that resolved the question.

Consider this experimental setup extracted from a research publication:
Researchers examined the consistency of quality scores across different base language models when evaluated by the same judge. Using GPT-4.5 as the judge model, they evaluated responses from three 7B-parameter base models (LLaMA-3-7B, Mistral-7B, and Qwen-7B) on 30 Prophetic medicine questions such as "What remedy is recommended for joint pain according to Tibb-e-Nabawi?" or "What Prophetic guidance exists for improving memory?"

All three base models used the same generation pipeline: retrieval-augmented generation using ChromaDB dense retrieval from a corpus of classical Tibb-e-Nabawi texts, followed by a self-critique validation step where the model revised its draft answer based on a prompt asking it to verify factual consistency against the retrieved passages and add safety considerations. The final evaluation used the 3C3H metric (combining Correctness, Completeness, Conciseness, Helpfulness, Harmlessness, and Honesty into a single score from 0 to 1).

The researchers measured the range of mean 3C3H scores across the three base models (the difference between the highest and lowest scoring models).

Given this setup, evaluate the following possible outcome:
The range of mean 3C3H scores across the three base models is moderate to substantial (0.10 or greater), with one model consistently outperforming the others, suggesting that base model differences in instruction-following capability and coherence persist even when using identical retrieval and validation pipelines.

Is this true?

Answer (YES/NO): NO